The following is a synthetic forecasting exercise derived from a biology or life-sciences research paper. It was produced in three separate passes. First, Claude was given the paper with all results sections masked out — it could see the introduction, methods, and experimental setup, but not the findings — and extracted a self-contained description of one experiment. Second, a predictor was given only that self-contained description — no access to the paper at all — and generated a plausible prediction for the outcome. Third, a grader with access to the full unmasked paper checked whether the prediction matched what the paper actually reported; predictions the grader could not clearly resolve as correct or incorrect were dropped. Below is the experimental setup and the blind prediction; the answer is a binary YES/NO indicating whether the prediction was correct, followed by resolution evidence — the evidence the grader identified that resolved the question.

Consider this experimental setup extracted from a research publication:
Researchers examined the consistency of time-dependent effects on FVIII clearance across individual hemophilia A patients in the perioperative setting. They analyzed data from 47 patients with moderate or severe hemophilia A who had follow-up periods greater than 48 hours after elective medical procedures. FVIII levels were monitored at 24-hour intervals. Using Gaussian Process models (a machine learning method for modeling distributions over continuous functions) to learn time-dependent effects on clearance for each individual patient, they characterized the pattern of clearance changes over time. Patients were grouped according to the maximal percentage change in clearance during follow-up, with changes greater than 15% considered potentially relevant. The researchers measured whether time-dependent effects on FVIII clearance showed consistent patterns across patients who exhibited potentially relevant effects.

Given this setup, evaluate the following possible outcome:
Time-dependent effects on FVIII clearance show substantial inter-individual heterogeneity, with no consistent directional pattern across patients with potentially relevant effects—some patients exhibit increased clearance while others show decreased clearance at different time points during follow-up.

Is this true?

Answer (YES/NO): NO